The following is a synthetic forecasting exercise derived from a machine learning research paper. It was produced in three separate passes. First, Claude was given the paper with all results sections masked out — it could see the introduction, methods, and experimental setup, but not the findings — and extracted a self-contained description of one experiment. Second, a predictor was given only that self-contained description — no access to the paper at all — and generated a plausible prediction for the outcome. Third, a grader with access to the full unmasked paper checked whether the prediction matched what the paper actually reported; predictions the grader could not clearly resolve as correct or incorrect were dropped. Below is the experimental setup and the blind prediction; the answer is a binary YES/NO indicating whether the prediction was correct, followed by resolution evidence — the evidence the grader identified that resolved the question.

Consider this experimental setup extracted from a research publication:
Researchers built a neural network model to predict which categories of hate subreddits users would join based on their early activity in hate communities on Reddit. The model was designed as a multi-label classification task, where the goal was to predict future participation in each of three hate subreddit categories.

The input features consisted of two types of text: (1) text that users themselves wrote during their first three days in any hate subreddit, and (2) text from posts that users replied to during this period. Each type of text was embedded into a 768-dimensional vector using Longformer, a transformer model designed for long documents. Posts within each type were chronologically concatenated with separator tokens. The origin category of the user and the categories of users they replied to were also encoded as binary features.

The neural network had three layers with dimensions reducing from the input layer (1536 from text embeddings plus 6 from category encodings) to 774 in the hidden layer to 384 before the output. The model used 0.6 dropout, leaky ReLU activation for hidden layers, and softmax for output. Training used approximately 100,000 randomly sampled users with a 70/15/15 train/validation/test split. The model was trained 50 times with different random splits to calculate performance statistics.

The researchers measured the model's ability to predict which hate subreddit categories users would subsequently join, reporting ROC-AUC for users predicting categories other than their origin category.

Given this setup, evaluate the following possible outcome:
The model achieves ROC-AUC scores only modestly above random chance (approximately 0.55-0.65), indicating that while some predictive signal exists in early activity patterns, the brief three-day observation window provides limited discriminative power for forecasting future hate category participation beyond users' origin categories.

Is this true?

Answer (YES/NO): YES